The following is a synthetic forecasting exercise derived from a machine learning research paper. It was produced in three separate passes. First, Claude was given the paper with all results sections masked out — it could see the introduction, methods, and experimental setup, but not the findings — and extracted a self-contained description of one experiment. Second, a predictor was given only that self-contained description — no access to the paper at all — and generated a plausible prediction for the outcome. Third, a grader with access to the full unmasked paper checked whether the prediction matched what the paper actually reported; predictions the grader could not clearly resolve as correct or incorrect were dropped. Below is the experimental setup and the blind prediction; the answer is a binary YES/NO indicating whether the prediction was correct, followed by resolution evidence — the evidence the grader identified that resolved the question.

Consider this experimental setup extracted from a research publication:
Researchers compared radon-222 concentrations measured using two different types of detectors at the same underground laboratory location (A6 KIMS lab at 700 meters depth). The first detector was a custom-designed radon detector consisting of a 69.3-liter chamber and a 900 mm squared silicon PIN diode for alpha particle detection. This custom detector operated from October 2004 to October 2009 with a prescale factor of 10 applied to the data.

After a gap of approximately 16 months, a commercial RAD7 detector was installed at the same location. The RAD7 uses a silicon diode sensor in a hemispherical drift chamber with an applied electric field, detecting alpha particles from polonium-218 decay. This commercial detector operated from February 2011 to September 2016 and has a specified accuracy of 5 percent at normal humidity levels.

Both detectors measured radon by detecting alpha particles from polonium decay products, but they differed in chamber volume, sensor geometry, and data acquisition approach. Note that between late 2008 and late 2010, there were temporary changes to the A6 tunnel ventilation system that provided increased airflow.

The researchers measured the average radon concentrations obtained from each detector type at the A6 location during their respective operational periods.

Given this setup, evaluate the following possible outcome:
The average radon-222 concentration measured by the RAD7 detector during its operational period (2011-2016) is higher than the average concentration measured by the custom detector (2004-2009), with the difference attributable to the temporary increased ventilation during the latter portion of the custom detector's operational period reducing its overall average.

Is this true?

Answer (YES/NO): YES